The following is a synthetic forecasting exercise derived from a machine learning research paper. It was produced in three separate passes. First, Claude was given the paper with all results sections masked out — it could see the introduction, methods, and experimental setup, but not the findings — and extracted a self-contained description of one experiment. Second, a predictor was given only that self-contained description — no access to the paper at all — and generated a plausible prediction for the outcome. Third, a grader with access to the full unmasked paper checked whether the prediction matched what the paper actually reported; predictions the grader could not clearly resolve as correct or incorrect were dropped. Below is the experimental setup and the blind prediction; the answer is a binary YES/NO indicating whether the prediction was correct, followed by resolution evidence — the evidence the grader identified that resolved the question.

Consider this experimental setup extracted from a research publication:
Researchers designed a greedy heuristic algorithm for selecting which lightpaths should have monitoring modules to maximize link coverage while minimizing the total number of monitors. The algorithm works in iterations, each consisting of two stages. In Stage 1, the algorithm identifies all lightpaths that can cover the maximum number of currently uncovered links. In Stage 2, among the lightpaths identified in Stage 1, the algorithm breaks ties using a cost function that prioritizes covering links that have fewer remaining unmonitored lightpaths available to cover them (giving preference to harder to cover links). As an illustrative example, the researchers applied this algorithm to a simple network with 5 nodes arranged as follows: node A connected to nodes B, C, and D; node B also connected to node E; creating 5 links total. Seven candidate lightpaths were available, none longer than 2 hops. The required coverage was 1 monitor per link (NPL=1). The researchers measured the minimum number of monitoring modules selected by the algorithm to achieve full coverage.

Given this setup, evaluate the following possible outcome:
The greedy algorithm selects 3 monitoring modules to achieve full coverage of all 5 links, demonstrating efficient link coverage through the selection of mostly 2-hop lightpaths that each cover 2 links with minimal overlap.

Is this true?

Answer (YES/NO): NO